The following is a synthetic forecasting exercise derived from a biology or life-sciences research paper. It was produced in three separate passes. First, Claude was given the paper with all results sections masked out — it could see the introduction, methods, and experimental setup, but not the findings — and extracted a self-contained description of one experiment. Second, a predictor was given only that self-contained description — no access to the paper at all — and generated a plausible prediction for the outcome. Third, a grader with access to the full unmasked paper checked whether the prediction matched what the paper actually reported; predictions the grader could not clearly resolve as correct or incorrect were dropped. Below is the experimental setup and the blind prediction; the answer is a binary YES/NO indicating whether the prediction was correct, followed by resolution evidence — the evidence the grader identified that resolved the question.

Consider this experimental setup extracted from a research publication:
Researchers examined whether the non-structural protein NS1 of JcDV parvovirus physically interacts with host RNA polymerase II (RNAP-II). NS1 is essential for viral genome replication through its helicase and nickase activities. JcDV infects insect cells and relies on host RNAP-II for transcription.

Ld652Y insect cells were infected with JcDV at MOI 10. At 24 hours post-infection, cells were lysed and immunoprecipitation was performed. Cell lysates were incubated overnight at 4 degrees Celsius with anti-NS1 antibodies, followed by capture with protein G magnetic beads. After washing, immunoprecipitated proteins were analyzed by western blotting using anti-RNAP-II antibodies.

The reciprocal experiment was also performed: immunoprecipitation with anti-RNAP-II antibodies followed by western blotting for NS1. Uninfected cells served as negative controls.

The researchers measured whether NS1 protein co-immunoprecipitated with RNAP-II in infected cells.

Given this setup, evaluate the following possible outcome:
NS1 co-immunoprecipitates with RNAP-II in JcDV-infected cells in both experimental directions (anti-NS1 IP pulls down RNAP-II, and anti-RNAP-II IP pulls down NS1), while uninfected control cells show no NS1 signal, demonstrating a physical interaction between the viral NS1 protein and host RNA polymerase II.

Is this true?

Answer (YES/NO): NO